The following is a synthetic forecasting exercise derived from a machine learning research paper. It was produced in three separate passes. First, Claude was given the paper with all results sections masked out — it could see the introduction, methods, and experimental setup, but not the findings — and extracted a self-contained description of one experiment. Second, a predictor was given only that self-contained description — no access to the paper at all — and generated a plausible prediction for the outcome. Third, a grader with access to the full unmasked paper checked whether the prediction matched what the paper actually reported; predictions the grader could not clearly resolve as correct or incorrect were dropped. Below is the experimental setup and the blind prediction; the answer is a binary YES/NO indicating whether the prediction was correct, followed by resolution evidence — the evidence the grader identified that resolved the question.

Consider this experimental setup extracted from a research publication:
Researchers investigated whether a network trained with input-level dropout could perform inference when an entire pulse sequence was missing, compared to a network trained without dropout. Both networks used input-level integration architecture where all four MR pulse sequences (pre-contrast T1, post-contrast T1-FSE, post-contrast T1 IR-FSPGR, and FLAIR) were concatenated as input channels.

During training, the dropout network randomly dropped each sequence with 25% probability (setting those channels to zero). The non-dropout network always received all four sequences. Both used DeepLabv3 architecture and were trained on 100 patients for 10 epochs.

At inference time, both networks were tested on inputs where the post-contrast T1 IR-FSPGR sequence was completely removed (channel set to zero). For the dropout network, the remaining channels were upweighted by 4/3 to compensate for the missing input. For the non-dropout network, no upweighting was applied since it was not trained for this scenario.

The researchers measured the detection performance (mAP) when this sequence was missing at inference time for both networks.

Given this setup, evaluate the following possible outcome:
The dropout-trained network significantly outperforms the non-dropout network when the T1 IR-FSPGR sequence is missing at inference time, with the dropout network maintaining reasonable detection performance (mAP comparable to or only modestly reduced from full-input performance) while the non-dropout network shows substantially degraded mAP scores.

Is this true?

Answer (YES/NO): YES